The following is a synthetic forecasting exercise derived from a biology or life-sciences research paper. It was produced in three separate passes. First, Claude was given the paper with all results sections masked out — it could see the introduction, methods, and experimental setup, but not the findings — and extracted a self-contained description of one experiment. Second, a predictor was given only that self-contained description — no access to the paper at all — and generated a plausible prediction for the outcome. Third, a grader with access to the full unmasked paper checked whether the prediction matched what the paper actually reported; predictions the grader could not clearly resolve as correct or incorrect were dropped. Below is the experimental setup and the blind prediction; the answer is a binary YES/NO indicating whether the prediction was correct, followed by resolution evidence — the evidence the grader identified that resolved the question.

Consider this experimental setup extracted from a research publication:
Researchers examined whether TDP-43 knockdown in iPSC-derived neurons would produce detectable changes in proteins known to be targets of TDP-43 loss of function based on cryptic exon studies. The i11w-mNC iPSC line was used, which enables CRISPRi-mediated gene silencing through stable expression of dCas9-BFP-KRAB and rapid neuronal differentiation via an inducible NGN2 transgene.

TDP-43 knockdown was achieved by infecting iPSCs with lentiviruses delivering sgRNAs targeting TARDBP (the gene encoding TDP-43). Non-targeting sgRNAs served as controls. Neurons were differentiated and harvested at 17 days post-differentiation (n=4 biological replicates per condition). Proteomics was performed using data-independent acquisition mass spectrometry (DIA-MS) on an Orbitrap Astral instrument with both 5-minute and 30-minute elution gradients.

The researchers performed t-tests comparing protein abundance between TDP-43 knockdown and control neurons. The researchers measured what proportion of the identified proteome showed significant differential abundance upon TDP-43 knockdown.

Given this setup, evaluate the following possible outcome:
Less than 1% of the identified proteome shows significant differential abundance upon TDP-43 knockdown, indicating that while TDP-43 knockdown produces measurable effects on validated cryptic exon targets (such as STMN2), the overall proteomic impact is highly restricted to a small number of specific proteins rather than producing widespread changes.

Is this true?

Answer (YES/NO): NO